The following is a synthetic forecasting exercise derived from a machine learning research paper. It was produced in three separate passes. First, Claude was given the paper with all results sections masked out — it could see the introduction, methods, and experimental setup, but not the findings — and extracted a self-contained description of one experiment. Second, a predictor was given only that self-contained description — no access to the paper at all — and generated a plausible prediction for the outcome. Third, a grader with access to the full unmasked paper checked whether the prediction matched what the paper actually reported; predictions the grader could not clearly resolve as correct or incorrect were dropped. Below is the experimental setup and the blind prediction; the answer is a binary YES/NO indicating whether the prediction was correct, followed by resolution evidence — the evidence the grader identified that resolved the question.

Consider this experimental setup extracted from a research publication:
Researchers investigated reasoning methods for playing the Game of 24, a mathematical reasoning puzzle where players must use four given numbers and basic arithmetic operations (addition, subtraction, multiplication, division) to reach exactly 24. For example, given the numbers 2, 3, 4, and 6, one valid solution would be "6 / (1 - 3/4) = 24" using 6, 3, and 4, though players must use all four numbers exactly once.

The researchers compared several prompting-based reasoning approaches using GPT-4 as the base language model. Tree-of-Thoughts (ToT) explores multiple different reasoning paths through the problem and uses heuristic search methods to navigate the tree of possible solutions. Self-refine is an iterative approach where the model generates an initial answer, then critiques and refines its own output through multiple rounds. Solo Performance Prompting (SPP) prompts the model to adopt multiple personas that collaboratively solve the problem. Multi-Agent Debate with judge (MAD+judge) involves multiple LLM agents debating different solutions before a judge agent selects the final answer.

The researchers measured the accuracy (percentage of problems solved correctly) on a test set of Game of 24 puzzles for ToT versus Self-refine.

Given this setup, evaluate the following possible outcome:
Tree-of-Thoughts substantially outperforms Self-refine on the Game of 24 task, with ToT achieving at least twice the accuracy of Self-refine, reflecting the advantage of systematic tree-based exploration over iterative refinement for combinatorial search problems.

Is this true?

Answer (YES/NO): YES